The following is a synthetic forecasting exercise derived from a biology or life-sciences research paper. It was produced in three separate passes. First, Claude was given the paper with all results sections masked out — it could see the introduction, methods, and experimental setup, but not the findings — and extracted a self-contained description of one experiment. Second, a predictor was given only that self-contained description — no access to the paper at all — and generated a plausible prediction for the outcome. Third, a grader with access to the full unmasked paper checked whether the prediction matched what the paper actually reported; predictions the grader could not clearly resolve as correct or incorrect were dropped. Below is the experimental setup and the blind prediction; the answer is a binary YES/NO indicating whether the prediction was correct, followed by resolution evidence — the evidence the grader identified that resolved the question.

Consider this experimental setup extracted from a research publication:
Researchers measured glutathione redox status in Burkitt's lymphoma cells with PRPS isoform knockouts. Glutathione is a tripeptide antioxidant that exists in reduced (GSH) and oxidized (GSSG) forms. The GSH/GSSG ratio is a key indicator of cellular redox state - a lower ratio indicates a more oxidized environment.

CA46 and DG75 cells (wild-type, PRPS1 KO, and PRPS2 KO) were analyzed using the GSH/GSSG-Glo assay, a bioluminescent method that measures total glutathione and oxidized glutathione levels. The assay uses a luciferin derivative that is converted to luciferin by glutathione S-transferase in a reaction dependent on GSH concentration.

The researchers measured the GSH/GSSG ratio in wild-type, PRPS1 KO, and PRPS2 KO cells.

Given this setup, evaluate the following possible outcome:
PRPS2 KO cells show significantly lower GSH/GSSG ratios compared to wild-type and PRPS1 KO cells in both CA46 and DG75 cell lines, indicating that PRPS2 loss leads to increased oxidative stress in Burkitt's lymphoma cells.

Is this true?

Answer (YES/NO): NO